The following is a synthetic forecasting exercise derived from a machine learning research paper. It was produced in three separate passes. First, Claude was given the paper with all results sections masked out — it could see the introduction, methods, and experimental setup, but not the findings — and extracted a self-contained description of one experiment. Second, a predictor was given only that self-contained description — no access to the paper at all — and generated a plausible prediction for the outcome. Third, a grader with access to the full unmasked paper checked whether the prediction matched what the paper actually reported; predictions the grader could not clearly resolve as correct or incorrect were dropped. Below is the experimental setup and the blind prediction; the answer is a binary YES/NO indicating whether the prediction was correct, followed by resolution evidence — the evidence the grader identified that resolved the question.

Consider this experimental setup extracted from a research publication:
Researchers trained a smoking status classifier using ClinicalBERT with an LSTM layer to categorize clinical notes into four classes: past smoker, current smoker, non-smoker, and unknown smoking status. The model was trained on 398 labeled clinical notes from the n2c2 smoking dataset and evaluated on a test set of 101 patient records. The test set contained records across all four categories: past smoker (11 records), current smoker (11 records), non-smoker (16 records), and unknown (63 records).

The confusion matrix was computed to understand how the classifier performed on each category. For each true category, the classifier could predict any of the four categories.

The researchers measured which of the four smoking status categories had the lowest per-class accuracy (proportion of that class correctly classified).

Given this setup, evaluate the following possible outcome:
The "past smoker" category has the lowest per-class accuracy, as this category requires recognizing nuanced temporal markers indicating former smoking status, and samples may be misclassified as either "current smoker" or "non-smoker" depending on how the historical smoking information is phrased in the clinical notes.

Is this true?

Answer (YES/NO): NO